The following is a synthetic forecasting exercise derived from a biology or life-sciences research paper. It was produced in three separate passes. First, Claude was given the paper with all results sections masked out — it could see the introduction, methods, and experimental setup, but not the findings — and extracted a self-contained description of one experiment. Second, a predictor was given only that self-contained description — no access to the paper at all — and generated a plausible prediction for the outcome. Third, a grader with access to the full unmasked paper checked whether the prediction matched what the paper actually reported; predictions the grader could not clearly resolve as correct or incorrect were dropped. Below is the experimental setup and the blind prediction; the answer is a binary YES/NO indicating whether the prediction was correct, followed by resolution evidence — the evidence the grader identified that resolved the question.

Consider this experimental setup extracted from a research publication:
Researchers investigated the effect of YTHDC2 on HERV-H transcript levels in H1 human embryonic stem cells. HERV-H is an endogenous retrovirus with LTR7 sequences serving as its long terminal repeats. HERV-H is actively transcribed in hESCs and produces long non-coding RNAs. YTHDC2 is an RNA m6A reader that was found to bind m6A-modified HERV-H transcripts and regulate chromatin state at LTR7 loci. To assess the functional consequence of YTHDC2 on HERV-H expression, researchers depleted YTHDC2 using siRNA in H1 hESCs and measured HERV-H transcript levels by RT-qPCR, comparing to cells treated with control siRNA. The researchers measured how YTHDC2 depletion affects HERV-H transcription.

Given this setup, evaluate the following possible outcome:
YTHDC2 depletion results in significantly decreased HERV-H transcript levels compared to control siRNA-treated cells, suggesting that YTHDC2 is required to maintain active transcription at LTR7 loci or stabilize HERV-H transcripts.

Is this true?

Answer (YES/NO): YES